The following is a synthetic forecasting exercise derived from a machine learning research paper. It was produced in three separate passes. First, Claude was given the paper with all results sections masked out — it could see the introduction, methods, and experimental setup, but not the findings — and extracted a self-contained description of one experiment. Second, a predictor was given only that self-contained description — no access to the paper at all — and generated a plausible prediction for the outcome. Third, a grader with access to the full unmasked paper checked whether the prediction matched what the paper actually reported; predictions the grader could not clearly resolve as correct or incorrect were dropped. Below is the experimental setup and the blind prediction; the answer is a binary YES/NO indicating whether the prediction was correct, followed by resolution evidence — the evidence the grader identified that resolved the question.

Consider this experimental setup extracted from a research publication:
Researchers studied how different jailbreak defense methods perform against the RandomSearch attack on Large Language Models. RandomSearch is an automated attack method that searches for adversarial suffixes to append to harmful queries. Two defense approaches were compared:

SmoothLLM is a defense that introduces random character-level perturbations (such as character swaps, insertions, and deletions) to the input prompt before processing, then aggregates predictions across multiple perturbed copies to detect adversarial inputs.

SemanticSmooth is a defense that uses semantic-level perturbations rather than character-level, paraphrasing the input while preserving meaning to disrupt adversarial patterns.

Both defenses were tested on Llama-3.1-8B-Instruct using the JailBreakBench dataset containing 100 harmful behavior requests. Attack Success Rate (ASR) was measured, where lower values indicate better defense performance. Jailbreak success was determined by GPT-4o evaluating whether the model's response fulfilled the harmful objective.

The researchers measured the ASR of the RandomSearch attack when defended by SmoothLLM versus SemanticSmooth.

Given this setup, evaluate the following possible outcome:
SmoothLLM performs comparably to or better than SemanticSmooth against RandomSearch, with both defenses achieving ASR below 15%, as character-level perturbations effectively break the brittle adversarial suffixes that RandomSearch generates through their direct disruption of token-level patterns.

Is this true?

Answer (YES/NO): NO